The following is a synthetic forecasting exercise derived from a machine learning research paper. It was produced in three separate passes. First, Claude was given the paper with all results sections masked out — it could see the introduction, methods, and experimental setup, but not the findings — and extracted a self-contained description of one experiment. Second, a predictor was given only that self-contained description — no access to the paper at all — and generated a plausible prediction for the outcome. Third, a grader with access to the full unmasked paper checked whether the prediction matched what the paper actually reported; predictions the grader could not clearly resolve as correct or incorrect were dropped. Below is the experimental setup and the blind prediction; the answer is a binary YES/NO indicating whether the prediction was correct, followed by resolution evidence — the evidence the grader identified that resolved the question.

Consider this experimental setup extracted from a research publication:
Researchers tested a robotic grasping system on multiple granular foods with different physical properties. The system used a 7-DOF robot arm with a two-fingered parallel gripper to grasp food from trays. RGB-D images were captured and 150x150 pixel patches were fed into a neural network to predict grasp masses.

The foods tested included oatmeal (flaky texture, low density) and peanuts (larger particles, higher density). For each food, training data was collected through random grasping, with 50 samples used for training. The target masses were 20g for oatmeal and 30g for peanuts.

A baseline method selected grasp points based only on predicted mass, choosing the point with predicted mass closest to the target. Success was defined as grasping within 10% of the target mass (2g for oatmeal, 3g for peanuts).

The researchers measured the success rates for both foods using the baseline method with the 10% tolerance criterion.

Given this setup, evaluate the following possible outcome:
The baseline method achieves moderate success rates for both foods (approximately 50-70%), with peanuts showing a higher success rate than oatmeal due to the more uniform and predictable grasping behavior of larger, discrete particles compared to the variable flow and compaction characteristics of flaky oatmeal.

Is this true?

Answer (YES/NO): NO